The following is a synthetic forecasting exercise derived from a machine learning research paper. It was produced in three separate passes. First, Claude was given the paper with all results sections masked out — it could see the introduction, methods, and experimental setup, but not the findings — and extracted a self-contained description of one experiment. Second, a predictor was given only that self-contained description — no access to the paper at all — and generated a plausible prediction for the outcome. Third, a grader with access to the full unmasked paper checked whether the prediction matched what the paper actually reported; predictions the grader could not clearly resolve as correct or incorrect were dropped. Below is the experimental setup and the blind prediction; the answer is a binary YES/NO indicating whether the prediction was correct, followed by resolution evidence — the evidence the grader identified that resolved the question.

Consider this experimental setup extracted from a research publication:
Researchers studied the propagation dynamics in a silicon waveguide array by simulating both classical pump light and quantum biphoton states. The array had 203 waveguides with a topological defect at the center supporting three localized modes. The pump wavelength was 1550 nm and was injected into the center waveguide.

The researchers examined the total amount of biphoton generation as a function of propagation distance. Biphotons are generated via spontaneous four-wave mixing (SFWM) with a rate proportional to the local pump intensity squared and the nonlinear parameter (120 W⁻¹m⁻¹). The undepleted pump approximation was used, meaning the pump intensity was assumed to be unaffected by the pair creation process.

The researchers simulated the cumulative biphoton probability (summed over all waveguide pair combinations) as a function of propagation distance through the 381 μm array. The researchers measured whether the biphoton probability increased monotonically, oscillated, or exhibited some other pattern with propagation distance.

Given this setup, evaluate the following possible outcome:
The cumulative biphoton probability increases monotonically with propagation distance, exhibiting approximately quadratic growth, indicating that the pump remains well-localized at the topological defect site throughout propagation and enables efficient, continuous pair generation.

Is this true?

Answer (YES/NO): NO